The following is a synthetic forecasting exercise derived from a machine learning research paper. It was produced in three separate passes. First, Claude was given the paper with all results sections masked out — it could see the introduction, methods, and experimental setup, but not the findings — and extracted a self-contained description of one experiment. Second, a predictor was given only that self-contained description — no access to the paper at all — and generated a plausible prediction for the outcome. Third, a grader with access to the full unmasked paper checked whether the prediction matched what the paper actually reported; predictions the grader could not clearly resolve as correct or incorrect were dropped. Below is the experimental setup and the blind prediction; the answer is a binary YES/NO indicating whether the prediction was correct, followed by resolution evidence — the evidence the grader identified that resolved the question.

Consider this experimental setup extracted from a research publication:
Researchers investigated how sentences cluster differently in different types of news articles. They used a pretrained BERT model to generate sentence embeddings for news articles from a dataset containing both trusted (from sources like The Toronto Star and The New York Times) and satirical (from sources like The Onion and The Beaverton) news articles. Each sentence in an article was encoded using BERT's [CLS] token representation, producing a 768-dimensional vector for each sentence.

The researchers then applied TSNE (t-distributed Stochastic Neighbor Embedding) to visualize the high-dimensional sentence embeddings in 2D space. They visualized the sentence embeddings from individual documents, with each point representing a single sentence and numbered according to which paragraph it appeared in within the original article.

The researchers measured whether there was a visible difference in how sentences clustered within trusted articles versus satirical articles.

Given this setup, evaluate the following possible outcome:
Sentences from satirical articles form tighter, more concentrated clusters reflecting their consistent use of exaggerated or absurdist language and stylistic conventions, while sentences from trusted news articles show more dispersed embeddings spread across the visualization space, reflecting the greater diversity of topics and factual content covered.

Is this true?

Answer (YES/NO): YES